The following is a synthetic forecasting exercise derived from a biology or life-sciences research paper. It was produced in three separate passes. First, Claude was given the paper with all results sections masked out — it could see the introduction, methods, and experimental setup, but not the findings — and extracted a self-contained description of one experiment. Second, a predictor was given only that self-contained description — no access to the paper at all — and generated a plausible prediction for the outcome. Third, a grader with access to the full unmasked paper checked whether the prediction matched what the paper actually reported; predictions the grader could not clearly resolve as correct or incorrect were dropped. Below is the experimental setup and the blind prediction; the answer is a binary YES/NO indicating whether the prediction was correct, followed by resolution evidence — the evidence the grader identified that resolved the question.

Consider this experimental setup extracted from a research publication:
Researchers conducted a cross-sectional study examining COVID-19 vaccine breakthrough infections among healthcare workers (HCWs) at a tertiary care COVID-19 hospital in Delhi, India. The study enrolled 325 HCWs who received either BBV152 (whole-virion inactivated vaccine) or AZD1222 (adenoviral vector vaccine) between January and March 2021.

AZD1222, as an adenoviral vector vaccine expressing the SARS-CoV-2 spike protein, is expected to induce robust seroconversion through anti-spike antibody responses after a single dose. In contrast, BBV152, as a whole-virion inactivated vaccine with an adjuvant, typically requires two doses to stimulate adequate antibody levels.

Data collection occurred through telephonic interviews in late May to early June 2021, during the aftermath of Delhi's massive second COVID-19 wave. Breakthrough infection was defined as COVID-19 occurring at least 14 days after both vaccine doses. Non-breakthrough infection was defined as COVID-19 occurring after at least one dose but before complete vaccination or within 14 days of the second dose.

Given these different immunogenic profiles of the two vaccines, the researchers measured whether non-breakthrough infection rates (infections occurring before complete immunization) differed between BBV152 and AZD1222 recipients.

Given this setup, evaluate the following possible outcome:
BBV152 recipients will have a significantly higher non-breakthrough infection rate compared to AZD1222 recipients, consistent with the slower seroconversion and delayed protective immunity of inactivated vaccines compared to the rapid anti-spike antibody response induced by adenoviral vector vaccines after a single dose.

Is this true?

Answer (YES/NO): NO